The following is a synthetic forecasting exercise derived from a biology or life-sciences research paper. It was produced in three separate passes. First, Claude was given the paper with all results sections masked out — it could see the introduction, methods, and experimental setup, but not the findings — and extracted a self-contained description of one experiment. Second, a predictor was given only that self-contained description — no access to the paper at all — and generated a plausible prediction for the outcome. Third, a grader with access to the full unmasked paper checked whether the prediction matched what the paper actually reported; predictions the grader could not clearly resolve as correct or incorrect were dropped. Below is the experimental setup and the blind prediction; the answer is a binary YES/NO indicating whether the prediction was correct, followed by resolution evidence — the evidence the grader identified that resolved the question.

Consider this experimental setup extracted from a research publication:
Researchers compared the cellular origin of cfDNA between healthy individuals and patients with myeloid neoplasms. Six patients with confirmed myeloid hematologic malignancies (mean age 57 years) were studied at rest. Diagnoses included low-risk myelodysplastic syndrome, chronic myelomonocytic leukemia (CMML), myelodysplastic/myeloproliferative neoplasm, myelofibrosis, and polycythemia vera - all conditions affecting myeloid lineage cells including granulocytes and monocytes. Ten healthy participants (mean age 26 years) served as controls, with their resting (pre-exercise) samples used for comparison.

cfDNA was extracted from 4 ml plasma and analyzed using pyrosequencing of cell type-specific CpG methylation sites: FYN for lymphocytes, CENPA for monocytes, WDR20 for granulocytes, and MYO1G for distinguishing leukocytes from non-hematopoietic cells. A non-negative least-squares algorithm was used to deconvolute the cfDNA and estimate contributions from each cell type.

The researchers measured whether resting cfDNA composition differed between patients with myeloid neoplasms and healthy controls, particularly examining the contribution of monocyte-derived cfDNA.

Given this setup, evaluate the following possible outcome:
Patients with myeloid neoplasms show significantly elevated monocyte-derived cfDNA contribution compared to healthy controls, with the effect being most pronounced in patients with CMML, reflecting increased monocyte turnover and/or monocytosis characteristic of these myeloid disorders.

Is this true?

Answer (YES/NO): NO